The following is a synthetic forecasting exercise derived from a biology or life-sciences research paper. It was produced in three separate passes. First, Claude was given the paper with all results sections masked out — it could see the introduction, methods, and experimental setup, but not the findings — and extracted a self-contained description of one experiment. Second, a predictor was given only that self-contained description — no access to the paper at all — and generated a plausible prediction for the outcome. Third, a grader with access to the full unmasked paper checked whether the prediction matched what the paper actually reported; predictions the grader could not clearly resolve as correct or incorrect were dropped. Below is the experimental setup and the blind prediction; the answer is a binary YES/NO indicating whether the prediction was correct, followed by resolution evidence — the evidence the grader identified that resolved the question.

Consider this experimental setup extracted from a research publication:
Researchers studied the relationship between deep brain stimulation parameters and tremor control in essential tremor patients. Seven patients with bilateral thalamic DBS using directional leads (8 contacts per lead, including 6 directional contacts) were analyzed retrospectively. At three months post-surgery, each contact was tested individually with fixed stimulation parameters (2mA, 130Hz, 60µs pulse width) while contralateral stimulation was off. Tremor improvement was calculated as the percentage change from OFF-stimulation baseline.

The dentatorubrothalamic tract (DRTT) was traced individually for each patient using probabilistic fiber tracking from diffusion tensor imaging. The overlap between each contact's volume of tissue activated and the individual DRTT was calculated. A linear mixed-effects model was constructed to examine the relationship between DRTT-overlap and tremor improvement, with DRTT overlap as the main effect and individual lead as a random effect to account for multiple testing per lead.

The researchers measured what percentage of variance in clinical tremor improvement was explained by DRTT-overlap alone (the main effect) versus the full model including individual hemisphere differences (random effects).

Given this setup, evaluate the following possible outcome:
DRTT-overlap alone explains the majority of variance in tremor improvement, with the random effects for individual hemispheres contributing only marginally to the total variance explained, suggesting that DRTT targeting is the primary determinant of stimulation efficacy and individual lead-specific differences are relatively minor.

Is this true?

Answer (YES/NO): NO